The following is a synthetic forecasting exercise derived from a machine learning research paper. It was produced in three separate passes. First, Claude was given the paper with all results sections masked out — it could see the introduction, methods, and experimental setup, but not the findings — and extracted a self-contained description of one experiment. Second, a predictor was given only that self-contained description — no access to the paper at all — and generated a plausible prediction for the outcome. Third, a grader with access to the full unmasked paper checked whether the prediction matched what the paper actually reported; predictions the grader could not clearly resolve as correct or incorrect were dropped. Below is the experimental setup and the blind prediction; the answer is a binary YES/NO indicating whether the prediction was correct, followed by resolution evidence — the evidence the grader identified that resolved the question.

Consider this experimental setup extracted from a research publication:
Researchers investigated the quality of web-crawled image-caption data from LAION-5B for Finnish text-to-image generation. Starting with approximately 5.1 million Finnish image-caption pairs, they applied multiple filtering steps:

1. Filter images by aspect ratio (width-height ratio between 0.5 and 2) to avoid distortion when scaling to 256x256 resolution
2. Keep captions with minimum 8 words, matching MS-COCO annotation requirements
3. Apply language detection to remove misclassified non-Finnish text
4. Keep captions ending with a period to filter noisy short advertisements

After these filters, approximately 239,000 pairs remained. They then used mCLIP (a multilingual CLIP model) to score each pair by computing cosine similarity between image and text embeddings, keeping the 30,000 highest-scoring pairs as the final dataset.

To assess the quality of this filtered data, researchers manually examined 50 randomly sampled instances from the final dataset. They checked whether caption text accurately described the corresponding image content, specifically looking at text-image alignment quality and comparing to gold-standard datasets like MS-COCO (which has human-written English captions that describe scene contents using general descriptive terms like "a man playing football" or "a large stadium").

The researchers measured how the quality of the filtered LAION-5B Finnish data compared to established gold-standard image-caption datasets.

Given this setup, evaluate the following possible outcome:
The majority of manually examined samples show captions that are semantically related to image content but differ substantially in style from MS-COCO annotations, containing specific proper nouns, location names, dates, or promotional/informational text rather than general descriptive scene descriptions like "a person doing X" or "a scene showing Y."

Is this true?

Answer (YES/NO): YES